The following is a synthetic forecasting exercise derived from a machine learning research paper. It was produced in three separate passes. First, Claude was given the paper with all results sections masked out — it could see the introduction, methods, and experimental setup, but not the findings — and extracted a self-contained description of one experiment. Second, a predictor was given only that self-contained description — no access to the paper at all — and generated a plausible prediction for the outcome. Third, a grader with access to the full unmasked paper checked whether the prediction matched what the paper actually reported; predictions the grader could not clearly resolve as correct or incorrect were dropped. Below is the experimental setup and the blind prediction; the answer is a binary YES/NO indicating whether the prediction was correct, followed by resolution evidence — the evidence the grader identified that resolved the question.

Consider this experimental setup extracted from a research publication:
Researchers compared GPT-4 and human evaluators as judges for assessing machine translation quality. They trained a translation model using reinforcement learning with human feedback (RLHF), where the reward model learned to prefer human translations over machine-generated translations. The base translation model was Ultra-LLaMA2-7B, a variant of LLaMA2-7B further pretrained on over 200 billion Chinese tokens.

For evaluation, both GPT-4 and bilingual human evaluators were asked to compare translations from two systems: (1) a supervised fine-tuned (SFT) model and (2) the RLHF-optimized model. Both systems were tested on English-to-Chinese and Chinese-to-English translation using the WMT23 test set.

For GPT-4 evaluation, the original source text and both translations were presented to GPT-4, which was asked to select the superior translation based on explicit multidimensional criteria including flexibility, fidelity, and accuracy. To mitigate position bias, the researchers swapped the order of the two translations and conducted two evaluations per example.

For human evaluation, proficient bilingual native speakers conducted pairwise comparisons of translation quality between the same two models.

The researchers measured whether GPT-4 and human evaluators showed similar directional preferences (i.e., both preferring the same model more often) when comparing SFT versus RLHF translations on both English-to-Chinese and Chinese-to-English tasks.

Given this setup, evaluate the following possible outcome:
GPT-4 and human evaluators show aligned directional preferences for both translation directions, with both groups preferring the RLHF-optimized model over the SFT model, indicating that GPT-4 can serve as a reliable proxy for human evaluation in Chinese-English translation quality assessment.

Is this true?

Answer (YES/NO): YES